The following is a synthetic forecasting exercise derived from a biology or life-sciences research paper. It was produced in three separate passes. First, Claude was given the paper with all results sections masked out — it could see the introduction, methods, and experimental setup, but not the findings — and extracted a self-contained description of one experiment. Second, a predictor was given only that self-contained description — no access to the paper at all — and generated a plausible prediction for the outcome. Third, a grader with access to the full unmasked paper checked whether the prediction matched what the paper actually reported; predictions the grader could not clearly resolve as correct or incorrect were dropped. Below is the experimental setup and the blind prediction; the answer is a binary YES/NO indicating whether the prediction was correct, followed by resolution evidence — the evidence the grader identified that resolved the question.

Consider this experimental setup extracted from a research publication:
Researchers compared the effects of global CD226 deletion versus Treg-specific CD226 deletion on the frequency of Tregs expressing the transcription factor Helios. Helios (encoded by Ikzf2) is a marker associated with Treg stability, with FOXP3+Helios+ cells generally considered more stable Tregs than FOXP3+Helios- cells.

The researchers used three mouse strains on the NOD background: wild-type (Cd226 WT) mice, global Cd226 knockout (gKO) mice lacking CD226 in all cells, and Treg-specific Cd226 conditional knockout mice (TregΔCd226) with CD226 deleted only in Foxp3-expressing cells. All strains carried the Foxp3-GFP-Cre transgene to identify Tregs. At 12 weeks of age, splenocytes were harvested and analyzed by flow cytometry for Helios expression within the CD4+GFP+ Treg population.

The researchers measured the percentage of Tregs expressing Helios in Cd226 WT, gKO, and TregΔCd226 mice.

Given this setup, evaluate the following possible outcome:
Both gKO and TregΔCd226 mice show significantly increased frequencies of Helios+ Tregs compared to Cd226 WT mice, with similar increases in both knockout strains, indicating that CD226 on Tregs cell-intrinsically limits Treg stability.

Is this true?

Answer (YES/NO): NO